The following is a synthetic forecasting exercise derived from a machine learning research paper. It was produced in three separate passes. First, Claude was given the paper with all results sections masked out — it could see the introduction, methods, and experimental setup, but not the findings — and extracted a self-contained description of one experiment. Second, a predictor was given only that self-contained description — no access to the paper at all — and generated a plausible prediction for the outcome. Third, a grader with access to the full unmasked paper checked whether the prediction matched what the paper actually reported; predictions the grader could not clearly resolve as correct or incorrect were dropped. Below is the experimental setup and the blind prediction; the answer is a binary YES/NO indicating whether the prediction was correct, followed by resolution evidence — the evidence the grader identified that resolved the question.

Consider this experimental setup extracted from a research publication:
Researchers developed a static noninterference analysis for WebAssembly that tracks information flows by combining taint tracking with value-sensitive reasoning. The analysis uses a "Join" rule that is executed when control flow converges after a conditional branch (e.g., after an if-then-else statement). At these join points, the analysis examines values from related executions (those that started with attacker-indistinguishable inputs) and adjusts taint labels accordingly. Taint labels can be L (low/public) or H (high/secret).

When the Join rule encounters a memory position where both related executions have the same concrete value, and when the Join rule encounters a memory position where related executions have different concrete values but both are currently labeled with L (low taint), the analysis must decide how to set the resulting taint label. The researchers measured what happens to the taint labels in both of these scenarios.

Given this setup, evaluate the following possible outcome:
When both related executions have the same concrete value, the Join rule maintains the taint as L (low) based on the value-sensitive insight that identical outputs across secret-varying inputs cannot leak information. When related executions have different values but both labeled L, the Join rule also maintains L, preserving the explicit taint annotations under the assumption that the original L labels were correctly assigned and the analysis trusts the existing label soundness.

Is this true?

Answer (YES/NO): YES